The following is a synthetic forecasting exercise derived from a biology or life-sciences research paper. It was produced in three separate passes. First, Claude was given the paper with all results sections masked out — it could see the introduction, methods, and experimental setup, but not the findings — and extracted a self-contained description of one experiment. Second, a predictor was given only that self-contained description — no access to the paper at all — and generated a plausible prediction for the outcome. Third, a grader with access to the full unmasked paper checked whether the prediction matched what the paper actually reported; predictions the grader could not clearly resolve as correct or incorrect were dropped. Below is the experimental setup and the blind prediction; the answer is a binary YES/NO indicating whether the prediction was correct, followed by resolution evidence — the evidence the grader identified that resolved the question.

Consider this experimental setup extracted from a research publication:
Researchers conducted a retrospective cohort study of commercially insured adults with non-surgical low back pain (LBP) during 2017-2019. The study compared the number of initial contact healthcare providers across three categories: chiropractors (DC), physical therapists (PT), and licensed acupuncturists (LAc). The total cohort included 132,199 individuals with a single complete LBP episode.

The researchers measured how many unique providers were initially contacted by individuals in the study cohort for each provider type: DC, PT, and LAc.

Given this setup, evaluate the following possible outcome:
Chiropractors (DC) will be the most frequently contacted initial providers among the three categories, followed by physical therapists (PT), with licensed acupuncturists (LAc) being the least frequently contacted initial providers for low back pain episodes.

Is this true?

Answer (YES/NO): YES